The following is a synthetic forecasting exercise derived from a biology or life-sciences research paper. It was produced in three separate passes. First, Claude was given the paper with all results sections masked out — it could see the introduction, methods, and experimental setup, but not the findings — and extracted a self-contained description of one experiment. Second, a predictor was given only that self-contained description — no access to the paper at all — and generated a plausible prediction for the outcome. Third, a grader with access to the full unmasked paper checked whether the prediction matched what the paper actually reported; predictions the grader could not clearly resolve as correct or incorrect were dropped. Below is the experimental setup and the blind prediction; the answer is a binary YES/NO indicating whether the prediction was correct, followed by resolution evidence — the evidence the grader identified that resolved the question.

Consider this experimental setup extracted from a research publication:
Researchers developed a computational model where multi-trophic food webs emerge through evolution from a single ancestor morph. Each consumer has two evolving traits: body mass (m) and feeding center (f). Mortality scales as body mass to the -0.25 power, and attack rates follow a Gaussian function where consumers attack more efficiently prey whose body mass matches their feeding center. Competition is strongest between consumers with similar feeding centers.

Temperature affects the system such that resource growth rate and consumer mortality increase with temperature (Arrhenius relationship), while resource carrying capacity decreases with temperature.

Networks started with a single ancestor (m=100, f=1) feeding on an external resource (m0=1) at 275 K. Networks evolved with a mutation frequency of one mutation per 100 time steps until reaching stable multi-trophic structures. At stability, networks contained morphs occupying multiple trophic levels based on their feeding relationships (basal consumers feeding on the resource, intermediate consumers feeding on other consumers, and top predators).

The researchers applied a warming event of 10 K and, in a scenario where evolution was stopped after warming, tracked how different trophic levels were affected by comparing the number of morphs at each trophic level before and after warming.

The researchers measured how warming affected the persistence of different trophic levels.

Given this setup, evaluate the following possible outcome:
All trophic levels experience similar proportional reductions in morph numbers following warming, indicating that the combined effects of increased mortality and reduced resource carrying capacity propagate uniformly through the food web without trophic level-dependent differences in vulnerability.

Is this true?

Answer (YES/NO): NO